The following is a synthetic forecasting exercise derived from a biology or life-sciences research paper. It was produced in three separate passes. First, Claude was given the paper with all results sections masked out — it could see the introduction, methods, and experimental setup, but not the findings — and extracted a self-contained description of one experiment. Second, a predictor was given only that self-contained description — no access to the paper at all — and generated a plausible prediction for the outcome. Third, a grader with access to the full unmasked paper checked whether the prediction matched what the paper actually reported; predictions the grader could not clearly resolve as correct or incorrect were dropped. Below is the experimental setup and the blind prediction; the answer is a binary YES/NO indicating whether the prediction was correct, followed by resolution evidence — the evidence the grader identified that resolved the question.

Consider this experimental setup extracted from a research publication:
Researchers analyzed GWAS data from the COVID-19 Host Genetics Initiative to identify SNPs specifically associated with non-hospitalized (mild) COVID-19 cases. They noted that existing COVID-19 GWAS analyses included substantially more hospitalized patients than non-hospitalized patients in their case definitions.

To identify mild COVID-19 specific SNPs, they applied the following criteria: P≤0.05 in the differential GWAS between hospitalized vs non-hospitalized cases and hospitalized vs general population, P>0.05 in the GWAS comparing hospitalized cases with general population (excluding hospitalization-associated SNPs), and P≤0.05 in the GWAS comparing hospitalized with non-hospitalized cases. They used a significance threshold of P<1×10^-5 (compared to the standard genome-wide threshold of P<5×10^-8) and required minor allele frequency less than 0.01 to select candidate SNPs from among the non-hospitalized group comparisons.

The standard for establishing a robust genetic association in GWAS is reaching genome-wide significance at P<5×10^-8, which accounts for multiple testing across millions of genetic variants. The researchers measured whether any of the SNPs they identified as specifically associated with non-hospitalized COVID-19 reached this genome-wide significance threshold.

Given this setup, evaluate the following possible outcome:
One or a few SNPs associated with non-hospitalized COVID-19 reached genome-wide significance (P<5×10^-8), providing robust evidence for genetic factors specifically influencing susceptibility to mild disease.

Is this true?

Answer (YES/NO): NO